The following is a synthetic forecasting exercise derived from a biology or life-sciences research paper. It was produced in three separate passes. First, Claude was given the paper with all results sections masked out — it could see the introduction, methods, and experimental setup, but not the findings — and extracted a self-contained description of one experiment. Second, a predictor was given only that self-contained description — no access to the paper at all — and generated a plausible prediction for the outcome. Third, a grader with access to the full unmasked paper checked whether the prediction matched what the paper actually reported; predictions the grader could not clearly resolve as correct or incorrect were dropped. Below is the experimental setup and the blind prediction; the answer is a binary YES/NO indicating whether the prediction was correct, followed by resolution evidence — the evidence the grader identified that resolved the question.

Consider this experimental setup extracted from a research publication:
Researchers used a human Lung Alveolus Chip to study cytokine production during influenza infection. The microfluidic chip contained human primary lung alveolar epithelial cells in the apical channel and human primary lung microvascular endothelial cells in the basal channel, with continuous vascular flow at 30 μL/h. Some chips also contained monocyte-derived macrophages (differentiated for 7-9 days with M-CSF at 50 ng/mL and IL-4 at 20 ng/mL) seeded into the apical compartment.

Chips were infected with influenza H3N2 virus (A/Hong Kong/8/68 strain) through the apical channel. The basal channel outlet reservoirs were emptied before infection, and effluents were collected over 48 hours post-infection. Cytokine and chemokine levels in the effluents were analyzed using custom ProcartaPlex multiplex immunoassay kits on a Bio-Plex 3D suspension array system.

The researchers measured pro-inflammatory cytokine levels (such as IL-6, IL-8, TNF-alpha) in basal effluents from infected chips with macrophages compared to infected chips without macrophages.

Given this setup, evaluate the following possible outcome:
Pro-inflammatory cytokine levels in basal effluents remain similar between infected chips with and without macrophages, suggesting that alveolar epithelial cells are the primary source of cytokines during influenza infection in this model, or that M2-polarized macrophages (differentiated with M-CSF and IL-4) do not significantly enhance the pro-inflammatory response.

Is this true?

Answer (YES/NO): NO